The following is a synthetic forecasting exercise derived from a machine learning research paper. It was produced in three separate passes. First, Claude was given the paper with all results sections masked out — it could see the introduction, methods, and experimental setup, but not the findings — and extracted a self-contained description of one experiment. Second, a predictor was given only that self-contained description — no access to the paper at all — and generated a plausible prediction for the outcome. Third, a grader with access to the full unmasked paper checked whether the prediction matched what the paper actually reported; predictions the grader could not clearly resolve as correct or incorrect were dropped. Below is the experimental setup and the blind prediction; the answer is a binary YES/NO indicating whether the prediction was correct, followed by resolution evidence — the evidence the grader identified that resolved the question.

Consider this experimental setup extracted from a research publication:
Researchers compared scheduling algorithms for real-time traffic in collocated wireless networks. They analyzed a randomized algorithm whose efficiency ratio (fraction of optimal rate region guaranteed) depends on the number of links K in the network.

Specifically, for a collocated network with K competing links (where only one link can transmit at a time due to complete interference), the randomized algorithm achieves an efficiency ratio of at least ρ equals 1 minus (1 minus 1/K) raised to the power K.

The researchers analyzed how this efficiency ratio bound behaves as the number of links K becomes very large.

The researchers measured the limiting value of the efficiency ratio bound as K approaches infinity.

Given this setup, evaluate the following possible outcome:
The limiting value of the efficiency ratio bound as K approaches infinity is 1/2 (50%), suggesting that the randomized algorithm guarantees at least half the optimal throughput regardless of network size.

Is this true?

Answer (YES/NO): NO